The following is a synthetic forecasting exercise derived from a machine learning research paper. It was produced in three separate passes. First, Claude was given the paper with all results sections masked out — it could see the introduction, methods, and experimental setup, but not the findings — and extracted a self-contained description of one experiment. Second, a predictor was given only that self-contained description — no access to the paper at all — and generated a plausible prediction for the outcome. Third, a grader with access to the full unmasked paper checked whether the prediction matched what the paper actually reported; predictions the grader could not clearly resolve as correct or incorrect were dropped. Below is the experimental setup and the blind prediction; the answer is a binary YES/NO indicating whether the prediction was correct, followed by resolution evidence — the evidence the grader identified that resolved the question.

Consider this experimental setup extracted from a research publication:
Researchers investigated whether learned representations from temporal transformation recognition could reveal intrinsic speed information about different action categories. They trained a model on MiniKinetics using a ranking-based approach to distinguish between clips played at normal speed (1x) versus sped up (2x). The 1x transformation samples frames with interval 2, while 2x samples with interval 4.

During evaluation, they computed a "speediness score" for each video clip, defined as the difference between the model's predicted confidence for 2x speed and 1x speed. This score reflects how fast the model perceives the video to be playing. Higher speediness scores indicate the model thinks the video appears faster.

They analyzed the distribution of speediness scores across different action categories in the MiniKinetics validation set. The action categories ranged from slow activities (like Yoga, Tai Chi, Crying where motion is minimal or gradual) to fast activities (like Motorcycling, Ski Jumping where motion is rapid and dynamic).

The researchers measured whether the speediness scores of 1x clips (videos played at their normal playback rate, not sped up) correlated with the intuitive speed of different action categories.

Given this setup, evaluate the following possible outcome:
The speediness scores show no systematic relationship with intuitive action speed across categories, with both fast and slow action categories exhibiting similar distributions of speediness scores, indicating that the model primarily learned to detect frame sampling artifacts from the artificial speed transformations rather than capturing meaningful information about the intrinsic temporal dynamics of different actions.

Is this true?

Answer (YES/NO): NO